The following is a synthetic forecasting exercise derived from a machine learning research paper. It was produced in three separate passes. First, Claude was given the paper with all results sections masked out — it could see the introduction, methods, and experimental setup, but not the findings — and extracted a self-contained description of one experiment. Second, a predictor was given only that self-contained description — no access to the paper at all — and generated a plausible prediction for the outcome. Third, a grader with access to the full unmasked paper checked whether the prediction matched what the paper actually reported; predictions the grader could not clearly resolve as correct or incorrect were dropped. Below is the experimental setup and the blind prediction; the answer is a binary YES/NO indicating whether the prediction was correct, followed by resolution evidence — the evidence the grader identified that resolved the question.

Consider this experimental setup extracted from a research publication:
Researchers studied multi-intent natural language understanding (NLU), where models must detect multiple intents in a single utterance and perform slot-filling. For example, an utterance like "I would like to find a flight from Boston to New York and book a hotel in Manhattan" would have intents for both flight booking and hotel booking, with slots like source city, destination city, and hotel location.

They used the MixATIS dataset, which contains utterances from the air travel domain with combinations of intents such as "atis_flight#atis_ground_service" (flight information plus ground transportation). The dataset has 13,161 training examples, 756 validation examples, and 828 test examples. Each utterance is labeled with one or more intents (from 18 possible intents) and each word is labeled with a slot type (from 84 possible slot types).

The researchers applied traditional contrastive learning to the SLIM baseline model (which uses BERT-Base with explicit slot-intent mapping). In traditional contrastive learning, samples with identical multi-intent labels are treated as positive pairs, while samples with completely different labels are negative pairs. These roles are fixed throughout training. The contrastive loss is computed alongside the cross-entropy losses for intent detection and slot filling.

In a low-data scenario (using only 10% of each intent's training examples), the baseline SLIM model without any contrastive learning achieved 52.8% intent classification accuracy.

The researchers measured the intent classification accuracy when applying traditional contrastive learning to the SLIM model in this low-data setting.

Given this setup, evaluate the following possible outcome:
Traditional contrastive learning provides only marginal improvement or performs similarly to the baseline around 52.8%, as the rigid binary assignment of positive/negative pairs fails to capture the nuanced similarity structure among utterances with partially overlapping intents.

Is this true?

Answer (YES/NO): NO